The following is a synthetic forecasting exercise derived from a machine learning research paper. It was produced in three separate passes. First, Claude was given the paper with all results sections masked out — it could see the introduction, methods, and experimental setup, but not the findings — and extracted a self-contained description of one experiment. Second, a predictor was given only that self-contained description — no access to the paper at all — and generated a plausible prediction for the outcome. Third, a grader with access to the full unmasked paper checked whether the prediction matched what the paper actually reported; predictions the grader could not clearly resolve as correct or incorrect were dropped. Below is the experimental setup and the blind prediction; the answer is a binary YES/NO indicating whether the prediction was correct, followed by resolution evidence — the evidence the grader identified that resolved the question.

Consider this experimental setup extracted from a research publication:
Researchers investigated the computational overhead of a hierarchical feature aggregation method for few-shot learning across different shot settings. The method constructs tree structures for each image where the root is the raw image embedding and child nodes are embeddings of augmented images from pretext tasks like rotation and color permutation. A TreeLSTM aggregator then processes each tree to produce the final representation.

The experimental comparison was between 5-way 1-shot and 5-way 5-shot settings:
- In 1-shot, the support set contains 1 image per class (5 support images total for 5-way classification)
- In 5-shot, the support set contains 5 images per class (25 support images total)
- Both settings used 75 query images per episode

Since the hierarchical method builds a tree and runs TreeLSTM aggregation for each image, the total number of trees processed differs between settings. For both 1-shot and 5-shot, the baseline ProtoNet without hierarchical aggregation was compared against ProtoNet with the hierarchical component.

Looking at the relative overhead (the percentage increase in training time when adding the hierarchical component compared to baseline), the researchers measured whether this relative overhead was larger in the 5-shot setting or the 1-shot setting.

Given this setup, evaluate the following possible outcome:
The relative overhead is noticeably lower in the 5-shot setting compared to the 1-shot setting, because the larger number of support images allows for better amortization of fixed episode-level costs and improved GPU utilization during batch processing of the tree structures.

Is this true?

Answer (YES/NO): YES